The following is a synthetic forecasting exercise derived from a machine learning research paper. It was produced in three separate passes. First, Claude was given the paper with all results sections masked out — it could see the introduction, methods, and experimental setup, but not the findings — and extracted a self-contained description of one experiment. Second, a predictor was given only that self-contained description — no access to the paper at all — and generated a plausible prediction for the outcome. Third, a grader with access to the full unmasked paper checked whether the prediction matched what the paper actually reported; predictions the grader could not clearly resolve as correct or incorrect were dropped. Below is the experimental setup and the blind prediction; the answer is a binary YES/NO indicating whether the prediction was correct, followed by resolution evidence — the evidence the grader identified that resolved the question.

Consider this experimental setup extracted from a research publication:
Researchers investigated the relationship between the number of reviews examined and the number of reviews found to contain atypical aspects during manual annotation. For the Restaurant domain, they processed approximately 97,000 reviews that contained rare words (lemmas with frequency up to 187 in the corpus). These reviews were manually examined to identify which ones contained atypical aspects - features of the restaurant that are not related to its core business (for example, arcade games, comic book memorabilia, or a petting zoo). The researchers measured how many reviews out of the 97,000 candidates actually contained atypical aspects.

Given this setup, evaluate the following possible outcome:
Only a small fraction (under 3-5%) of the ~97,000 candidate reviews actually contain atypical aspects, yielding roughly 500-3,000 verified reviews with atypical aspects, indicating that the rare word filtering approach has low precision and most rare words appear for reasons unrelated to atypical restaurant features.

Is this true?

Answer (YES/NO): NO